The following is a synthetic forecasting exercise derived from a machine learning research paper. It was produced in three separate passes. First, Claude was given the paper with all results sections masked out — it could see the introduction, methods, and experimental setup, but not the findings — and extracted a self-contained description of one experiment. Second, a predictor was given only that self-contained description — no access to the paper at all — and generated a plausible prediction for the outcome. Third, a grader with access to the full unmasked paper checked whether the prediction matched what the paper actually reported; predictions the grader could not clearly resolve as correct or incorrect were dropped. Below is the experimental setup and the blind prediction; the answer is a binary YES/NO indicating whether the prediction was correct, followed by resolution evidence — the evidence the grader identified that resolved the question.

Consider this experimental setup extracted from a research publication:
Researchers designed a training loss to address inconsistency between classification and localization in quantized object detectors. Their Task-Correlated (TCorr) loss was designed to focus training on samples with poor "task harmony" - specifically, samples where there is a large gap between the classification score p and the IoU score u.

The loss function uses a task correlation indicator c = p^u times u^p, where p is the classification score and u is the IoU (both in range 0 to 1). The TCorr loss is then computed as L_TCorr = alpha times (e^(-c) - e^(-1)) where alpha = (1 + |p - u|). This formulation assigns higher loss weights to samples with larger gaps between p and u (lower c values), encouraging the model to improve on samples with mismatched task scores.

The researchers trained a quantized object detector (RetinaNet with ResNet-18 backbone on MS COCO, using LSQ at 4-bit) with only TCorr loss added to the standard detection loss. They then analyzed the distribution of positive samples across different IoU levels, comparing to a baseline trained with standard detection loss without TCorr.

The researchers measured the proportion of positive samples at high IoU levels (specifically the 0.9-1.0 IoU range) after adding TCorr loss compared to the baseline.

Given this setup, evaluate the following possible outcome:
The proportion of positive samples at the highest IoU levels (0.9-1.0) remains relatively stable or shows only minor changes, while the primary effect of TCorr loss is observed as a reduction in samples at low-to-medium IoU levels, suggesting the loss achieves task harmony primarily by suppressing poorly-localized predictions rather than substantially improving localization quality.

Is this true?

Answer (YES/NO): NO